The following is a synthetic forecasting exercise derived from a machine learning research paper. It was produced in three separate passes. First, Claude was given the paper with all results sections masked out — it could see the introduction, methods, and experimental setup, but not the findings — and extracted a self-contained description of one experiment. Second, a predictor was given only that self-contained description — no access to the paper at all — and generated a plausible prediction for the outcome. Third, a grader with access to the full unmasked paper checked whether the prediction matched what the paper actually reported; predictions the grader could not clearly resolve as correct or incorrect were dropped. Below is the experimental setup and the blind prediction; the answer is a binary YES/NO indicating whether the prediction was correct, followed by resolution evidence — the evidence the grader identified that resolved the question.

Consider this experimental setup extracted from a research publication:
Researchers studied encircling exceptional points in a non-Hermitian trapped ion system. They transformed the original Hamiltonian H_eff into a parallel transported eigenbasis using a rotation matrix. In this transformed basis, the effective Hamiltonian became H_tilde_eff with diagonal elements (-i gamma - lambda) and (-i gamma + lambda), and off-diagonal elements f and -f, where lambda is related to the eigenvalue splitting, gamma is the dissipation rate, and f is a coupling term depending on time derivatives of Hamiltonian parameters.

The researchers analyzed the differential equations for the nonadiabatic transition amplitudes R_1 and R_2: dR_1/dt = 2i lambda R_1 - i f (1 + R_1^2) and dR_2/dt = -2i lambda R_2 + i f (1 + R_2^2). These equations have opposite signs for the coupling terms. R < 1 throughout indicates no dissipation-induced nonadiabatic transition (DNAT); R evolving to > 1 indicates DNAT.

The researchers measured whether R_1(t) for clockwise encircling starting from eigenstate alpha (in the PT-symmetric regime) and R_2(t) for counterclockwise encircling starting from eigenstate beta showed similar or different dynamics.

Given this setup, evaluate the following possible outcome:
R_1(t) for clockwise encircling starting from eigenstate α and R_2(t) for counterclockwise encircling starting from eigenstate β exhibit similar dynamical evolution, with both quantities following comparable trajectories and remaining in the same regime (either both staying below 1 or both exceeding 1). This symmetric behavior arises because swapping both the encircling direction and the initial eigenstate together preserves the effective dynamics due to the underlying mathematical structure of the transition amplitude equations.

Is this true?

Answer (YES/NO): YES